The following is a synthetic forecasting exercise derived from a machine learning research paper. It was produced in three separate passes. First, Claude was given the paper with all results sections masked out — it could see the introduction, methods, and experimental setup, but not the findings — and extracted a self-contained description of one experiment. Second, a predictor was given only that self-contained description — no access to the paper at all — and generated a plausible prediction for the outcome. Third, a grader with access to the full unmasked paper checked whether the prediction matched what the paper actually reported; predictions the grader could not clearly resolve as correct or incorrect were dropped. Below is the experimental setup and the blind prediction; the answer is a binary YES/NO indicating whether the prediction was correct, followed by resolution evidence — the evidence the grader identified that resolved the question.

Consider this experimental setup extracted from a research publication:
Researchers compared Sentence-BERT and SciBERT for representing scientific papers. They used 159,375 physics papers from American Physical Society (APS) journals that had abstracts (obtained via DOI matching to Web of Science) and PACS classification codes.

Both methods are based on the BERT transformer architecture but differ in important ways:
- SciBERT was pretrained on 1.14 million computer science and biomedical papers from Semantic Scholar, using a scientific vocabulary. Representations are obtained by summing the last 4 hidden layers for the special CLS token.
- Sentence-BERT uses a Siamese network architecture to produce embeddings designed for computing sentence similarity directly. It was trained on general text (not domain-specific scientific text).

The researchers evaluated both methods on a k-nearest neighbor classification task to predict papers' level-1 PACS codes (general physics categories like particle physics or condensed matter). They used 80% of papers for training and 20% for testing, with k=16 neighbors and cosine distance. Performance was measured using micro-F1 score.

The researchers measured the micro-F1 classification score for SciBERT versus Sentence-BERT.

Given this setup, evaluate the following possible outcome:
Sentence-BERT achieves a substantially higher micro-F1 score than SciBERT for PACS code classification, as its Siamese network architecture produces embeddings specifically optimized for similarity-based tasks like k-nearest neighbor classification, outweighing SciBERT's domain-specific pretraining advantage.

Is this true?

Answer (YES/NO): YES